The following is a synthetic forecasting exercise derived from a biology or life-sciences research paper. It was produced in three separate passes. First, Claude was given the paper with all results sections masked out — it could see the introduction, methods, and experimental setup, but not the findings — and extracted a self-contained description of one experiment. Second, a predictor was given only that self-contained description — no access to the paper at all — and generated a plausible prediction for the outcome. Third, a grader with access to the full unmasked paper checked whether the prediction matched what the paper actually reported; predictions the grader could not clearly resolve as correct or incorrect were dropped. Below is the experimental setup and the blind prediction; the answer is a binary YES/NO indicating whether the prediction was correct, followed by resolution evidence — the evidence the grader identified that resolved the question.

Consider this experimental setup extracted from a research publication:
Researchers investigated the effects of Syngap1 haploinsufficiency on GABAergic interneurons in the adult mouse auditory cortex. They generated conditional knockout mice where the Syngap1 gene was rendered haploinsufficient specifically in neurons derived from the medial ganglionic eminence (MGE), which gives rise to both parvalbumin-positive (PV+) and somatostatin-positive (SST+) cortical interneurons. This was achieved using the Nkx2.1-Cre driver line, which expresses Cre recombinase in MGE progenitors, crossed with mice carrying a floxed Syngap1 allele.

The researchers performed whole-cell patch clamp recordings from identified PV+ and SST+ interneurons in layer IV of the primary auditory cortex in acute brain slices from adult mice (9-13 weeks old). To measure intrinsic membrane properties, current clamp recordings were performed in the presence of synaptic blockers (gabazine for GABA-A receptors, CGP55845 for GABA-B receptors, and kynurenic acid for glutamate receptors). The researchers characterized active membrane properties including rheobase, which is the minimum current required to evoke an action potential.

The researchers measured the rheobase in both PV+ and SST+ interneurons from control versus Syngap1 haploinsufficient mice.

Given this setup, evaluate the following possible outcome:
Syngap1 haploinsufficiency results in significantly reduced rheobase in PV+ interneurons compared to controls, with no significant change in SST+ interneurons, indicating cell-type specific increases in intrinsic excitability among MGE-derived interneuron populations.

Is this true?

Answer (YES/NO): NO